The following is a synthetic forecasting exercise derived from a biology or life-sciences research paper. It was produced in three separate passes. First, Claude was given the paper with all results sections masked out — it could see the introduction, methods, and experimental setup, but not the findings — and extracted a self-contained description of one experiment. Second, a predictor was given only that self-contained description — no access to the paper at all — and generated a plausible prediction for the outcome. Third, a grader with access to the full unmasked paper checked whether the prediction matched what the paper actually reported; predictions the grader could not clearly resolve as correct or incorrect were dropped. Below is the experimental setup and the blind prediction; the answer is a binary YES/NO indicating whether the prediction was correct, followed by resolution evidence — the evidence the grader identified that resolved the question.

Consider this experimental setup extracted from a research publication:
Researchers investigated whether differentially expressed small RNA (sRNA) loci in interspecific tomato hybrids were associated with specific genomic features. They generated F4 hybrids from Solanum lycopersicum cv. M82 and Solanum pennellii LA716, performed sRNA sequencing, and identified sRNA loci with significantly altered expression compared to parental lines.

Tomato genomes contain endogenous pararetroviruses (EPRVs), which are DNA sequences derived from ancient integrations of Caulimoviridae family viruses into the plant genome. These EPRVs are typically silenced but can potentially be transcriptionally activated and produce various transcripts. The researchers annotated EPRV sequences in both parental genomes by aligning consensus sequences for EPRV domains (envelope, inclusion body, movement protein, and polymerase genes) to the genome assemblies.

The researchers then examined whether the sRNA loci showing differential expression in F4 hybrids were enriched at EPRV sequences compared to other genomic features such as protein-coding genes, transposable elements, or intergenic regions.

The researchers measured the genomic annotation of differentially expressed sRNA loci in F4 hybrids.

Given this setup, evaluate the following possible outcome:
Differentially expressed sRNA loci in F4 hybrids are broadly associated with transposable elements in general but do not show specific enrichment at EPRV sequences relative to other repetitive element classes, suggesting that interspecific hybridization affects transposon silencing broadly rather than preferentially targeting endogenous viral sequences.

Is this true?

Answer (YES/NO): NO